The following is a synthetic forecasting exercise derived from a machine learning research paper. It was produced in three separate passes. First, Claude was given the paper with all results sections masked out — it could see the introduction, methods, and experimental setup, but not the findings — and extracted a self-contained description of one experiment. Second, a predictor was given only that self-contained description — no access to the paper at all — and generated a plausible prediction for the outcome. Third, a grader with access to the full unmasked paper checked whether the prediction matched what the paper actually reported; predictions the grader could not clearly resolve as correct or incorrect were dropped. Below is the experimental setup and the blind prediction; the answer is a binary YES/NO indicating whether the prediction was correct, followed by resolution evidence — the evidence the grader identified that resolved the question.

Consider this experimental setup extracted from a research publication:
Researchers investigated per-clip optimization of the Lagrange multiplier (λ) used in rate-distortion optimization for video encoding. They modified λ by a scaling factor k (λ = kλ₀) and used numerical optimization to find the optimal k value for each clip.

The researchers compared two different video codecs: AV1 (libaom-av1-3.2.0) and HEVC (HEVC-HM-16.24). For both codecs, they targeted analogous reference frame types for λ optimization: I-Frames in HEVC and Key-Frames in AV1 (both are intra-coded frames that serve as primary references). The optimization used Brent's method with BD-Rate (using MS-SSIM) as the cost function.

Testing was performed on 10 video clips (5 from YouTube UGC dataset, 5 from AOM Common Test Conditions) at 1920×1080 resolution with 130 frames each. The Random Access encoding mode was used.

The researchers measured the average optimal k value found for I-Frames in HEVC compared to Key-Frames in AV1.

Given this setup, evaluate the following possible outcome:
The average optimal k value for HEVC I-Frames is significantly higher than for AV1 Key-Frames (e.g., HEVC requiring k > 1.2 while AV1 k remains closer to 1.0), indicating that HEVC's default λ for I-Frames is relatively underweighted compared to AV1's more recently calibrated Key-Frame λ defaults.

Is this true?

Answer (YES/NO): NO